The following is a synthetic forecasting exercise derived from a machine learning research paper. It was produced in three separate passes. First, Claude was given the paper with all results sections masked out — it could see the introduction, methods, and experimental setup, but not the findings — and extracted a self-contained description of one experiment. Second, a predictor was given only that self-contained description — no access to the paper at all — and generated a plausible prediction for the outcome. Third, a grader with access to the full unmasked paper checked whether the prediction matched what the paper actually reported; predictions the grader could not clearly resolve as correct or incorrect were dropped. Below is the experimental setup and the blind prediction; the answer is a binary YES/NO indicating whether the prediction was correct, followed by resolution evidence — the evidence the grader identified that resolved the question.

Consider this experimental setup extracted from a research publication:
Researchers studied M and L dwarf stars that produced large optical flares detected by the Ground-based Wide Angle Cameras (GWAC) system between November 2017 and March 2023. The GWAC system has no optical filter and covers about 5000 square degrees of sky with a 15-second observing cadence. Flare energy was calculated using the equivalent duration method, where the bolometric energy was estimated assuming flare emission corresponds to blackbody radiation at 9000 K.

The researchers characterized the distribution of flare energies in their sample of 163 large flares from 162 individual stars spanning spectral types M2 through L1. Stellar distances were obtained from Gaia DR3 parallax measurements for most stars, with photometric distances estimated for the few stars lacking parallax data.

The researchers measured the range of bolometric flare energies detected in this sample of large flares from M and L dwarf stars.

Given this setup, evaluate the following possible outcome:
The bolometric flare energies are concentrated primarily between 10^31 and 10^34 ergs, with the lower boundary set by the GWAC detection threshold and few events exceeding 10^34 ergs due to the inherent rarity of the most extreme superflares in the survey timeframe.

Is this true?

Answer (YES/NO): NO